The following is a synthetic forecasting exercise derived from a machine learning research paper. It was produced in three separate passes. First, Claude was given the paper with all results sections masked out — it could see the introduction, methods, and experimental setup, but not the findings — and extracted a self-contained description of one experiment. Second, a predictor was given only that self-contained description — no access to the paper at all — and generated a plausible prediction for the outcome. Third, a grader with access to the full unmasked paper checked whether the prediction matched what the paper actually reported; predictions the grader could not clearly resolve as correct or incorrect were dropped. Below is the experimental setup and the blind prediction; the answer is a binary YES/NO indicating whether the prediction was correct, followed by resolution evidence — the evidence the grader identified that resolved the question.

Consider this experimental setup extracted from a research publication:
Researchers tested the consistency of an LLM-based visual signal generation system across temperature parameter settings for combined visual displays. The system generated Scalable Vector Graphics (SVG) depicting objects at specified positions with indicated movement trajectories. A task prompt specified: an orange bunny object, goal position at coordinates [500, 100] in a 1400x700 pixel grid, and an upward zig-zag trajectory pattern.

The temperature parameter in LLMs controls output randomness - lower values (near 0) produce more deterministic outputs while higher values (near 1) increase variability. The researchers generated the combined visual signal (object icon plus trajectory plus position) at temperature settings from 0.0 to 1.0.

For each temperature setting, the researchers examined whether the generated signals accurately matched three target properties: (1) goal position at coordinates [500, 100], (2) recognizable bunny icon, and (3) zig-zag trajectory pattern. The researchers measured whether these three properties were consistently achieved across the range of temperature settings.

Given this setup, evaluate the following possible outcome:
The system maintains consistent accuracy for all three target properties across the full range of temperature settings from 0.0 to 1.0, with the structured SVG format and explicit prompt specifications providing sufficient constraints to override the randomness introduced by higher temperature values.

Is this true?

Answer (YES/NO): YES